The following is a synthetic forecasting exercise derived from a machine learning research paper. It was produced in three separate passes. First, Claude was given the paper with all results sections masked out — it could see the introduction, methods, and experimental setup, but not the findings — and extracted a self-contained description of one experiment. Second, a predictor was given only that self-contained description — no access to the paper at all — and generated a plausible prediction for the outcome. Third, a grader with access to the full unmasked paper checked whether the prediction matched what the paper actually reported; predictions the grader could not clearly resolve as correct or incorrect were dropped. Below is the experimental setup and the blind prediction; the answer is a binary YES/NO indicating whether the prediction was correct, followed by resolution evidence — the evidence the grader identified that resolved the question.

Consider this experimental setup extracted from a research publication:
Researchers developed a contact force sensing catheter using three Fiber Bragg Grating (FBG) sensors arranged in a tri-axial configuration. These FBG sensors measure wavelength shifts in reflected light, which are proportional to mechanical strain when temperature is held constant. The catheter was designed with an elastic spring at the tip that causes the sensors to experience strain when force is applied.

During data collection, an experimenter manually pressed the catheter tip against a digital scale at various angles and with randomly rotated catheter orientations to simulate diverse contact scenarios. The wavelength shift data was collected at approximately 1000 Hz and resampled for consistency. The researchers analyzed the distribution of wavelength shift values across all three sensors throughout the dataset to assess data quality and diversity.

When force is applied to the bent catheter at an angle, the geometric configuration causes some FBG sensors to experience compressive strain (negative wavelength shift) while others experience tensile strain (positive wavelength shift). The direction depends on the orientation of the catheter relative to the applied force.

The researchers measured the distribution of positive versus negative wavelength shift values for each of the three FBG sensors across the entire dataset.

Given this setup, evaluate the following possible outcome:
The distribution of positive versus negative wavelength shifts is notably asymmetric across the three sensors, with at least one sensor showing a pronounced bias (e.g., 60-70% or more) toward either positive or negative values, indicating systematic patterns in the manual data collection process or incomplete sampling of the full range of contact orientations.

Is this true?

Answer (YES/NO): NO